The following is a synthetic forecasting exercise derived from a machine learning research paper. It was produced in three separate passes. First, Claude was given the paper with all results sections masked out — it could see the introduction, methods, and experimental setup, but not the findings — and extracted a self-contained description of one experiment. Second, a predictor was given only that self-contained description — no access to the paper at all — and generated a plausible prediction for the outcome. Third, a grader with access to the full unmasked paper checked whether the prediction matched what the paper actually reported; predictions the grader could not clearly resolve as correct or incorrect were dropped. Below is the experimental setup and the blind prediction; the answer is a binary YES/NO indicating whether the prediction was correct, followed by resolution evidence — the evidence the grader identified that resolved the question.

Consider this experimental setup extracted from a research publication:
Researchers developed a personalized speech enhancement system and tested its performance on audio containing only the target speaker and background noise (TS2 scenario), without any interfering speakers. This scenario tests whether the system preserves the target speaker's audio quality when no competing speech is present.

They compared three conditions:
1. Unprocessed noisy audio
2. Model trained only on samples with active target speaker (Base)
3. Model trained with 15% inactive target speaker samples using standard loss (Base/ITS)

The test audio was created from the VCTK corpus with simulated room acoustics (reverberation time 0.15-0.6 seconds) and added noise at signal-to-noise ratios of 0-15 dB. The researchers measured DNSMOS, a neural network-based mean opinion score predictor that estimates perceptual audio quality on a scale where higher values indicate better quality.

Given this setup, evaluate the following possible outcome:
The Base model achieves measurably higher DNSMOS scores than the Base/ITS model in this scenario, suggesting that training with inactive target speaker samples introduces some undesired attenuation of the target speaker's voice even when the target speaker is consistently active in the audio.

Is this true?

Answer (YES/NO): YES